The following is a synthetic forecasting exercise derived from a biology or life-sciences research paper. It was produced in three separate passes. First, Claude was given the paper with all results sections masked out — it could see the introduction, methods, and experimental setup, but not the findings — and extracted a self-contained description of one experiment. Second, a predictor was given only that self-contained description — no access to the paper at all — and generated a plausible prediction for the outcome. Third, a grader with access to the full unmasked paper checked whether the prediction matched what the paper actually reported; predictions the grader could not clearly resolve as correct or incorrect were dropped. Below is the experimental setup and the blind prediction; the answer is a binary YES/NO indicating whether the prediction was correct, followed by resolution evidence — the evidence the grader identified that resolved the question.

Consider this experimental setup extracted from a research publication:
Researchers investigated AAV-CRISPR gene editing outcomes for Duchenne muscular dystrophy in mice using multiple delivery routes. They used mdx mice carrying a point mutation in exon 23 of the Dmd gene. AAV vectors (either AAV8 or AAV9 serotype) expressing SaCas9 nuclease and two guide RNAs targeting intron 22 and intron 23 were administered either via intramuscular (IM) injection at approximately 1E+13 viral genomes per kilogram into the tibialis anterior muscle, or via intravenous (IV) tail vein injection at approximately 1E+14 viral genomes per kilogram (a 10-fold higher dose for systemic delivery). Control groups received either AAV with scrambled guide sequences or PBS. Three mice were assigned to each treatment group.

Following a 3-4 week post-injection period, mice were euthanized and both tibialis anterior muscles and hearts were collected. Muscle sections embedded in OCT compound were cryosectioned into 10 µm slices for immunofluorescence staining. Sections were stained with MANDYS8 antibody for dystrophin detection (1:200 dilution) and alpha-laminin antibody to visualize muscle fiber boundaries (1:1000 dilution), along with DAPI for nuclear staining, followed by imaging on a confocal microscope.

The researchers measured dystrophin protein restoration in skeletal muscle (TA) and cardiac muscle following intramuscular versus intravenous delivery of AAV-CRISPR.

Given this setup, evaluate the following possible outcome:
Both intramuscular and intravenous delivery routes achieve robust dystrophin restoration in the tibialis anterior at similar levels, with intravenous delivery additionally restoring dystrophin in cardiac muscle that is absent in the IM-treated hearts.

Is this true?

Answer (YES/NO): NO